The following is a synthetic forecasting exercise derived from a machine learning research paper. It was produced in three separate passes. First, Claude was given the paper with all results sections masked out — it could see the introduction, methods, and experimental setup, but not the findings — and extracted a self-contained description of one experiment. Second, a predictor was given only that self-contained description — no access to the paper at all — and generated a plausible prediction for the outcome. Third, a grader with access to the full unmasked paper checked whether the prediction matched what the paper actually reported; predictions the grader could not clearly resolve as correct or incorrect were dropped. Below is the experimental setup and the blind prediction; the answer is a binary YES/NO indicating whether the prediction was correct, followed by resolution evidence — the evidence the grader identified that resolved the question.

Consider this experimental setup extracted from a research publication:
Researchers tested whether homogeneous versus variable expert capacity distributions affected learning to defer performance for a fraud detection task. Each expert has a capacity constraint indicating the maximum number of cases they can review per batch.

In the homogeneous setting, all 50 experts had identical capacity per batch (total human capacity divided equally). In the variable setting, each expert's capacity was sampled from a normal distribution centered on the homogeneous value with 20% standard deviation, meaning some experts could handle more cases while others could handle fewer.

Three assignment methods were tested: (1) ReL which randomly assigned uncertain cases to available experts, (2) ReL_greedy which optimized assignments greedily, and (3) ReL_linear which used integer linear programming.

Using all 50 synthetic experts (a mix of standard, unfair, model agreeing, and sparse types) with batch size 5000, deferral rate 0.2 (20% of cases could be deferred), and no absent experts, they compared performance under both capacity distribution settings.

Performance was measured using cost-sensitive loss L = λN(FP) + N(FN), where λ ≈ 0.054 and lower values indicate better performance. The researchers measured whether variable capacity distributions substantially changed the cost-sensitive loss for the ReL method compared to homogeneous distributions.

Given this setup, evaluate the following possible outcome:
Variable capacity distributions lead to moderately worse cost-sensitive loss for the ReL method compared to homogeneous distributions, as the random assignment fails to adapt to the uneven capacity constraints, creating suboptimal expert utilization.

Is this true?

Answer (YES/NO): NO